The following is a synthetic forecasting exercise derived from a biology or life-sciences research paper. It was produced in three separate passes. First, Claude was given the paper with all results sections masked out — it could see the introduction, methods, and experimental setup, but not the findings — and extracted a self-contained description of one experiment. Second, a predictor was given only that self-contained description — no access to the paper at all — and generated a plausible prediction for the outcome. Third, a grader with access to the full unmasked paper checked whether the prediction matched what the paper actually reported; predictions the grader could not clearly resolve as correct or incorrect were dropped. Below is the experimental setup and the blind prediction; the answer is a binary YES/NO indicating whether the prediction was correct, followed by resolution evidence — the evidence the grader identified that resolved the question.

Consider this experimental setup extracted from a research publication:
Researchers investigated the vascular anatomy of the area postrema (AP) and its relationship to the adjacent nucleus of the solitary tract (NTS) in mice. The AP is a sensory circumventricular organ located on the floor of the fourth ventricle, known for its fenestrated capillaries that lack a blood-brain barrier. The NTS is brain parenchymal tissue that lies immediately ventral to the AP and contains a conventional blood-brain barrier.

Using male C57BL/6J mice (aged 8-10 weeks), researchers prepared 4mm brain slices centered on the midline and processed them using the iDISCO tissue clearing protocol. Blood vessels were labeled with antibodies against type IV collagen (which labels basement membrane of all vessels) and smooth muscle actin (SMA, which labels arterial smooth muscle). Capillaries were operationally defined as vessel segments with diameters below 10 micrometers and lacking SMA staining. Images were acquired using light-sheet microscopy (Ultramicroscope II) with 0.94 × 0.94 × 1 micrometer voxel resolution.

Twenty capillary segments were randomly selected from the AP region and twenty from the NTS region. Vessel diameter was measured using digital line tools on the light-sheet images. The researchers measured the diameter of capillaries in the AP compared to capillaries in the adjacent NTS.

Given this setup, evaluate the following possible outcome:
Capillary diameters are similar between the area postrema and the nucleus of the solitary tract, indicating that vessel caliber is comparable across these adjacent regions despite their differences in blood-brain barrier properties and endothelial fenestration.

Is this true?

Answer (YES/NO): NO